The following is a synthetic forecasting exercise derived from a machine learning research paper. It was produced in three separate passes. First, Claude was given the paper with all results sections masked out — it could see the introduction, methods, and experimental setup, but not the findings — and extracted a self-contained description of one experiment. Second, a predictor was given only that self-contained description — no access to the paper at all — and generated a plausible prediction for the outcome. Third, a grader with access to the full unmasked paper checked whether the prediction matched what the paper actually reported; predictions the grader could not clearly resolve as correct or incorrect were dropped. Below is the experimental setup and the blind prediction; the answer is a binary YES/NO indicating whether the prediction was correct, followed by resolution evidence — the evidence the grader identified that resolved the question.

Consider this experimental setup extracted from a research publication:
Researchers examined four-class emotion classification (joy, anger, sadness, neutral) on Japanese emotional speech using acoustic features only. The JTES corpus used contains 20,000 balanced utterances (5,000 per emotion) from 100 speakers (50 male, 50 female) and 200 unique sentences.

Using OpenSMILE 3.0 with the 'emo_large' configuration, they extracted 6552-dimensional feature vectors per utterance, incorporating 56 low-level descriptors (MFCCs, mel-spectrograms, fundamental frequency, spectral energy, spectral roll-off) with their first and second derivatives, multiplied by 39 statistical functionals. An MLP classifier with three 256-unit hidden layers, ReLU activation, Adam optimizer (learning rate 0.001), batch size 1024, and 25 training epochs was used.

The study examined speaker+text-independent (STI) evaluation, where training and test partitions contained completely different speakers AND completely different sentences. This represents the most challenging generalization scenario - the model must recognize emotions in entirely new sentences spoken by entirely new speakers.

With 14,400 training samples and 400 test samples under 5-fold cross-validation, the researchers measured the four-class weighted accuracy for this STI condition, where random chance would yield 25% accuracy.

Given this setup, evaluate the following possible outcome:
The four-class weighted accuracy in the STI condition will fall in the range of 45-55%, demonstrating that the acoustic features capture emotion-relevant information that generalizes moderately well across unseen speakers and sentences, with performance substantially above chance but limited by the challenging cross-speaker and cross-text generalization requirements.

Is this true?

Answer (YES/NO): NO